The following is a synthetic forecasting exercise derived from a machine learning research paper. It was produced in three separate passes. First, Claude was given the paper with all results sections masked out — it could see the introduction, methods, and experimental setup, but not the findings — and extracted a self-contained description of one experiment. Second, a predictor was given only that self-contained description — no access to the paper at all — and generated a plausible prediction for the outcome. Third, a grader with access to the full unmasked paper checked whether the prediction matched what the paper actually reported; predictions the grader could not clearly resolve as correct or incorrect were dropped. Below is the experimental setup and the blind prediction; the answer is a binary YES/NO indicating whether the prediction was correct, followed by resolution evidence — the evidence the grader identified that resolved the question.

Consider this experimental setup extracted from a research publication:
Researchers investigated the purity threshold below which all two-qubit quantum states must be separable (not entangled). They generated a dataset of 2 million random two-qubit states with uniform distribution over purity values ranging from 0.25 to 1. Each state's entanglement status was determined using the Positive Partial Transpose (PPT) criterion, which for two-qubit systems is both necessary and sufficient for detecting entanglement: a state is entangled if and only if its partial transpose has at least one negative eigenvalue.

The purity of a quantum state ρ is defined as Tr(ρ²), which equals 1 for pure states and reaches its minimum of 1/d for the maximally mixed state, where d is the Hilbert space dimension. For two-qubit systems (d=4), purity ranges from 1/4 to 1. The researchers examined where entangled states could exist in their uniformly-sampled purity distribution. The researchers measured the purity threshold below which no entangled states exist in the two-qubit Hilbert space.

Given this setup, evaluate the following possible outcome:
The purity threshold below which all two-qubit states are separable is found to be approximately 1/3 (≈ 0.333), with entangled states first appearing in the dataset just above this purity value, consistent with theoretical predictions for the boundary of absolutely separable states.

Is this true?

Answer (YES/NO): YES